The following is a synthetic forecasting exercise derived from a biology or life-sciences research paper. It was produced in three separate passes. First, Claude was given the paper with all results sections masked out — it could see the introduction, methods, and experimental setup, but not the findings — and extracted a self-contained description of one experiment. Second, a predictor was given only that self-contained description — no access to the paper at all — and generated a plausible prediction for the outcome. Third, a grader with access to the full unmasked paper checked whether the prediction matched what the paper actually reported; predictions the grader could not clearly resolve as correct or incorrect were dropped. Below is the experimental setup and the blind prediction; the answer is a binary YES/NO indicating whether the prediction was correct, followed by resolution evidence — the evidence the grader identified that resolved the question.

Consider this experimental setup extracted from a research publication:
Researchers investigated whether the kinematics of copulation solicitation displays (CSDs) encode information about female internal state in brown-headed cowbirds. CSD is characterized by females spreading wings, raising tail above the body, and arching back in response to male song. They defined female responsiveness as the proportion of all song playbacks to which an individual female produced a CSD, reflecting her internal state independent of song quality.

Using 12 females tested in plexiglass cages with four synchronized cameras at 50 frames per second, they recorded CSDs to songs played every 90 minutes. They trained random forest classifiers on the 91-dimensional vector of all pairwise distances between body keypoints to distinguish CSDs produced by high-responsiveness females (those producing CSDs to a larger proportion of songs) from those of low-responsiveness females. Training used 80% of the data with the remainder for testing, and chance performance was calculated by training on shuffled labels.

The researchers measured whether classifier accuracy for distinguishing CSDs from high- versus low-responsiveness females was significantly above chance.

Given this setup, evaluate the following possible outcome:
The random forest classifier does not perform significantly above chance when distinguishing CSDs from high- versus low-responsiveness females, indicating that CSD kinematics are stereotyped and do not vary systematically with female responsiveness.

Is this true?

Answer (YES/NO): NO